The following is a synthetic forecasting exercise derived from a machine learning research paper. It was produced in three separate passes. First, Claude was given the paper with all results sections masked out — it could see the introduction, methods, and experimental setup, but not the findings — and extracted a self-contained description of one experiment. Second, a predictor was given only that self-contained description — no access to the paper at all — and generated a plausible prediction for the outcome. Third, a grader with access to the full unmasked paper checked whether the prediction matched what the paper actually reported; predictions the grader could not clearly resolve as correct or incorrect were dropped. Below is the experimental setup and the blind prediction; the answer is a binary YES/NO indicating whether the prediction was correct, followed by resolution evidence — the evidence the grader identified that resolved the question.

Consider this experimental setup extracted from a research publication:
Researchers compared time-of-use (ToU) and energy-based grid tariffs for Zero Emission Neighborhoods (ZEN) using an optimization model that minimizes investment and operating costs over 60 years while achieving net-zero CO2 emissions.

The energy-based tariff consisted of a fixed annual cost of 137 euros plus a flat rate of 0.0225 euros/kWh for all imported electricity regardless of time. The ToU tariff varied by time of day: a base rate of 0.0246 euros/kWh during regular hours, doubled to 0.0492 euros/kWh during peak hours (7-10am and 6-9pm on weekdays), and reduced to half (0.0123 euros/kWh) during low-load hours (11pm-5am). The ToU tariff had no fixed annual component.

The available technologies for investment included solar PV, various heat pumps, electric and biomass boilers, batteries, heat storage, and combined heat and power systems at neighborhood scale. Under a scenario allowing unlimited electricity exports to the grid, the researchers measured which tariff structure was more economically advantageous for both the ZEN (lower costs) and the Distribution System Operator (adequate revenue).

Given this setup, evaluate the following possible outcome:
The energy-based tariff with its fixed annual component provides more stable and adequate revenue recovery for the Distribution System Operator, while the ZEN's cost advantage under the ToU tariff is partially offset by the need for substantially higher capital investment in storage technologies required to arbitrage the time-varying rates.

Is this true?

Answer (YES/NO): NO